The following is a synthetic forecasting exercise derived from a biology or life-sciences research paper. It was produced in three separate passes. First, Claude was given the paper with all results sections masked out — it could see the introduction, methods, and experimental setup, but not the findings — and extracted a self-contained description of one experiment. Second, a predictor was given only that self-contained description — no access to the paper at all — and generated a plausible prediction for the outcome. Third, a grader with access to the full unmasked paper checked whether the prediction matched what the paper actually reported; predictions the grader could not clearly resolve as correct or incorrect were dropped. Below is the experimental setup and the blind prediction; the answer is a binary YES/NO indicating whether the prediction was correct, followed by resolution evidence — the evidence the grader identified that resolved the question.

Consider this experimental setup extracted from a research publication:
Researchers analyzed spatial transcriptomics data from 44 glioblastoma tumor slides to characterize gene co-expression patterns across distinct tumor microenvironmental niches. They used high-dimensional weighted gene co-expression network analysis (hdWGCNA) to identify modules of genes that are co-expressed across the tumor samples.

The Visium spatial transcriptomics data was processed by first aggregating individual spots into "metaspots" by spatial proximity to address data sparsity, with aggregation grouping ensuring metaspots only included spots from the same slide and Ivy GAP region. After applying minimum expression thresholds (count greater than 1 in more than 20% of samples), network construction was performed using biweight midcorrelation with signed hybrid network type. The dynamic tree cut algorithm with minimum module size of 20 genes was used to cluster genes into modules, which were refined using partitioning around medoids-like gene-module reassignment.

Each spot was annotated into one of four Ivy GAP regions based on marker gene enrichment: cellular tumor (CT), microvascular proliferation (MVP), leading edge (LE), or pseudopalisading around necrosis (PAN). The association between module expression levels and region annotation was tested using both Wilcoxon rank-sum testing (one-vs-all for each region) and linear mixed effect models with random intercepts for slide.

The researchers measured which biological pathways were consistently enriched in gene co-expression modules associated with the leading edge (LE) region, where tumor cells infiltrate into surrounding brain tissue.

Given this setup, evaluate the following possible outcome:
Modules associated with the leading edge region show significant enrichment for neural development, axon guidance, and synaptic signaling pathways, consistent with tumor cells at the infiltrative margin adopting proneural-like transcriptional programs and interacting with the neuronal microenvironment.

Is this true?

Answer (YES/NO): YES